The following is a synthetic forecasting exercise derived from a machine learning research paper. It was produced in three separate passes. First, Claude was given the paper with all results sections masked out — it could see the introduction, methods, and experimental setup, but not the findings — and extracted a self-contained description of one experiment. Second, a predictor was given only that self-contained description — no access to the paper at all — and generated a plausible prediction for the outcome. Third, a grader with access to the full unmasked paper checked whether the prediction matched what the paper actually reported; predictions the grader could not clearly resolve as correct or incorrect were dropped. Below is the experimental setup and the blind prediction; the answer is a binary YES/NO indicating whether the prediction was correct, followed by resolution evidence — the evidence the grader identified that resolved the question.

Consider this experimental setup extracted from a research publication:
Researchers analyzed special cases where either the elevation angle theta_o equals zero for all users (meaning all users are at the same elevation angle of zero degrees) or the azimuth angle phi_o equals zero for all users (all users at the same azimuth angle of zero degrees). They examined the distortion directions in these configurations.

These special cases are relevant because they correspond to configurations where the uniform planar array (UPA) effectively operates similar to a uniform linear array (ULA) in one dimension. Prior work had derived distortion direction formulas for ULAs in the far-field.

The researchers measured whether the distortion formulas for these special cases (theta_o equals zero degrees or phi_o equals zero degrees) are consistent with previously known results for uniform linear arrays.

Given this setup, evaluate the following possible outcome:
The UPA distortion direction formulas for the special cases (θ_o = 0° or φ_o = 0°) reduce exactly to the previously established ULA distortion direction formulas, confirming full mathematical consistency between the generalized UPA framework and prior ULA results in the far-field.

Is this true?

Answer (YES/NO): YES